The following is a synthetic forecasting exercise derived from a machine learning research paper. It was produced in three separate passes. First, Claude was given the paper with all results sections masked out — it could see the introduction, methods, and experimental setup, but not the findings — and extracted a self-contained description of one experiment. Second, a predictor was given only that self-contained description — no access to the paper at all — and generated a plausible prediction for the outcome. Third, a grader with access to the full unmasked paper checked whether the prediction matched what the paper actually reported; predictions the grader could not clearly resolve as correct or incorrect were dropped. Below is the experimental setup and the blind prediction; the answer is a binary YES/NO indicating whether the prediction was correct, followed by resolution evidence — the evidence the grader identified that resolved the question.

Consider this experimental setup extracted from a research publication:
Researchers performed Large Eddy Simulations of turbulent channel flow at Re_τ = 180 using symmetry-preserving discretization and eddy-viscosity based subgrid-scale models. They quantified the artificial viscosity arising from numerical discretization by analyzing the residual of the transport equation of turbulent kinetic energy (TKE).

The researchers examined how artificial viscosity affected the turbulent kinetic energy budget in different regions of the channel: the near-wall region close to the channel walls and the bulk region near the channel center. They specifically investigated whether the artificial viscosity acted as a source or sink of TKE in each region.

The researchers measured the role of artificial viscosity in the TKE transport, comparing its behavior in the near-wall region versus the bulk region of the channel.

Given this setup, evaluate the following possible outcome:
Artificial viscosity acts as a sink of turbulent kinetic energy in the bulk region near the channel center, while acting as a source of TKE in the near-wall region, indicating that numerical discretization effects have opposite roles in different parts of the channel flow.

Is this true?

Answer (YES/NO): YES